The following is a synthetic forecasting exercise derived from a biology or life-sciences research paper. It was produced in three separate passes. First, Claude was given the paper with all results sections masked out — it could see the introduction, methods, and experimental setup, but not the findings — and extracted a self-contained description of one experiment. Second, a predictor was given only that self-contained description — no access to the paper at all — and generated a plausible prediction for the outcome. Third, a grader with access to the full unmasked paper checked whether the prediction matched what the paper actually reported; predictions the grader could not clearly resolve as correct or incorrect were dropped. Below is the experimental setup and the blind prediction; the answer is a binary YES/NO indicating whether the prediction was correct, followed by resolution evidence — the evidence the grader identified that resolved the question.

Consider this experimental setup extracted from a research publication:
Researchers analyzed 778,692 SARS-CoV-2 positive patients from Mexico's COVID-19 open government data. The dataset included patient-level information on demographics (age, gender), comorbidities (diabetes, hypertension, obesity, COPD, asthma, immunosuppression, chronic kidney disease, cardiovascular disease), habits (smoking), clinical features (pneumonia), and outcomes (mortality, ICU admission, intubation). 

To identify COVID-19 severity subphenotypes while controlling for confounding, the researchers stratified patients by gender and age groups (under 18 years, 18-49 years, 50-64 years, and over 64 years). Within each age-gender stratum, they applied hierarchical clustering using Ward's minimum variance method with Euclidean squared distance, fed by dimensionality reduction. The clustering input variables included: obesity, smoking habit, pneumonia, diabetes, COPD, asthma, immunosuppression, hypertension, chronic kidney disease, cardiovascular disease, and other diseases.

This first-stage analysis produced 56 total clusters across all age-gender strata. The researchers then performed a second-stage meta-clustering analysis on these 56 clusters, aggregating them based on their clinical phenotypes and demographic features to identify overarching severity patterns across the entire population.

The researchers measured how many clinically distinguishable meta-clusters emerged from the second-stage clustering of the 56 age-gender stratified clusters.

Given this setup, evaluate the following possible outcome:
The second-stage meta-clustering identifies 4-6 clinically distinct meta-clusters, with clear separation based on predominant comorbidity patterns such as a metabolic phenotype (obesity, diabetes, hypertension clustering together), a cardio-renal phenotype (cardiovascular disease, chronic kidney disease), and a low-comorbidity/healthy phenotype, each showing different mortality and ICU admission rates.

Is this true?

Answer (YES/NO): NO